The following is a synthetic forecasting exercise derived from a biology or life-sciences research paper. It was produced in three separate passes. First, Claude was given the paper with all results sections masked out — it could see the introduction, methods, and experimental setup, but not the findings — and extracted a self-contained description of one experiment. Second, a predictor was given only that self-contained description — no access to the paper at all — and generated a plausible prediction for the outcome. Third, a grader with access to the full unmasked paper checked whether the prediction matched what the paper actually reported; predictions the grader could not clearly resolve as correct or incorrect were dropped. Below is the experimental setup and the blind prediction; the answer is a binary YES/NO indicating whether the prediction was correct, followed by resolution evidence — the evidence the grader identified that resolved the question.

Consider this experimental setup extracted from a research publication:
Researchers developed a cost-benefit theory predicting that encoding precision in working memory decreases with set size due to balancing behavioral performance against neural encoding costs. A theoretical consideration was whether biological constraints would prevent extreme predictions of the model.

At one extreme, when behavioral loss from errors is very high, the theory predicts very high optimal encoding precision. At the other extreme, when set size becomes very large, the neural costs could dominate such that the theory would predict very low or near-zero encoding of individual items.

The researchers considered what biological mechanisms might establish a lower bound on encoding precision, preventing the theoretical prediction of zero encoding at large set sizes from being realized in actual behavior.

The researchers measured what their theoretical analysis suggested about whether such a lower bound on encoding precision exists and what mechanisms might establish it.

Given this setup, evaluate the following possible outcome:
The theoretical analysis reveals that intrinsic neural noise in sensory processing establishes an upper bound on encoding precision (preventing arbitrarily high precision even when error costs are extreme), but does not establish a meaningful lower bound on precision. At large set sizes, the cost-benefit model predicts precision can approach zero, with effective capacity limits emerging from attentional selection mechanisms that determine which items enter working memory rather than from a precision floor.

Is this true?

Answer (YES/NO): NO